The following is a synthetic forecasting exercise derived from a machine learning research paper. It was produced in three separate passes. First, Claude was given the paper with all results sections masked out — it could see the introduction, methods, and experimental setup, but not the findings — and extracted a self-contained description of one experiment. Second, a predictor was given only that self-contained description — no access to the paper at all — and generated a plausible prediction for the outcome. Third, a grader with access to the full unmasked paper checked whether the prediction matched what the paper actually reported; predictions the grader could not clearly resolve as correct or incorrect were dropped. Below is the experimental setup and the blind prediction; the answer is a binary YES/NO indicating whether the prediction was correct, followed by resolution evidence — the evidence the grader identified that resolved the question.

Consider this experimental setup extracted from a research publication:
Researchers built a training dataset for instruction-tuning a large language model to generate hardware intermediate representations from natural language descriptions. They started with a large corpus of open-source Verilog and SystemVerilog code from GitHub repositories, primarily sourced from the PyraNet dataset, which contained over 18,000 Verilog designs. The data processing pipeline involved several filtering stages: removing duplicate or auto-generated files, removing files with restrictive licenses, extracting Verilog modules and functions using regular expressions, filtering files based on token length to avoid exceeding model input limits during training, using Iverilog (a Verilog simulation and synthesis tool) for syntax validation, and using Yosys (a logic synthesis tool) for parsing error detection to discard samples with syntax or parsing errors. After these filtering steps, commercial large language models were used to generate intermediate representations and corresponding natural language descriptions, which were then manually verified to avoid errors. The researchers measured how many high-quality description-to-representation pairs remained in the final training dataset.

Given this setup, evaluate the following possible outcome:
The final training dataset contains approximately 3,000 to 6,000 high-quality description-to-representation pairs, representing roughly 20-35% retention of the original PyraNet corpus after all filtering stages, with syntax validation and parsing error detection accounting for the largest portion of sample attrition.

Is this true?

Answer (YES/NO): NO